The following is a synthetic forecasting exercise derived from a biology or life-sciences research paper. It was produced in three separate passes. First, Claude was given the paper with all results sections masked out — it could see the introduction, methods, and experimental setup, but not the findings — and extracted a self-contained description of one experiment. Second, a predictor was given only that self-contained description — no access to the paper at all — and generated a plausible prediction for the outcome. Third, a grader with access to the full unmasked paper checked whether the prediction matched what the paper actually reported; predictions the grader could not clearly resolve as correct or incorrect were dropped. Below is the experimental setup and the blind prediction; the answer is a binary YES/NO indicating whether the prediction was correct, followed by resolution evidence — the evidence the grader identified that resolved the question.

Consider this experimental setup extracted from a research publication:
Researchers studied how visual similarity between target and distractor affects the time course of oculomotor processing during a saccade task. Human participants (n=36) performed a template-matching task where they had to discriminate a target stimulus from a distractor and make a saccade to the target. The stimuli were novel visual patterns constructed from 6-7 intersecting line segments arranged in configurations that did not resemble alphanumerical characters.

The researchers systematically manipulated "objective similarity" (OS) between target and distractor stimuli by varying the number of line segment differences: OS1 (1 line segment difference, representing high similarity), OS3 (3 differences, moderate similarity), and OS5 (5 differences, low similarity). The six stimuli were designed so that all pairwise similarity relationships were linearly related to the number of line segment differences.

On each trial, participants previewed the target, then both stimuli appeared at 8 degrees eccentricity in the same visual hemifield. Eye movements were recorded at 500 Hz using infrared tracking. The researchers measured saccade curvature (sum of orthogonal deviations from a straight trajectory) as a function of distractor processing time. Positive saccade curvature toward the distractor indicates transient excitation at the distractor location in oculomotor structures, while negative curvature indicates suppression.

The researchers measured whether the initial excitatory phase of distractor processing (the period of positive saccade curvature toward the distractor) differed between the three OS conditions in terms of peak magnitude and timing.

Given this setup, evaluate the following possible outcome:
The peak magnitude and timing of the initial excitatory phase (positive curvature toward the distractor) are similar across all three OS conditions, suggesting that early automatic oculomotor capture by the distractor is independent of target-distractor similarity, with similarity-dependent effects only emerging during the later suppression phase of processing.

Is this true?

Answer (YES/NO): NO